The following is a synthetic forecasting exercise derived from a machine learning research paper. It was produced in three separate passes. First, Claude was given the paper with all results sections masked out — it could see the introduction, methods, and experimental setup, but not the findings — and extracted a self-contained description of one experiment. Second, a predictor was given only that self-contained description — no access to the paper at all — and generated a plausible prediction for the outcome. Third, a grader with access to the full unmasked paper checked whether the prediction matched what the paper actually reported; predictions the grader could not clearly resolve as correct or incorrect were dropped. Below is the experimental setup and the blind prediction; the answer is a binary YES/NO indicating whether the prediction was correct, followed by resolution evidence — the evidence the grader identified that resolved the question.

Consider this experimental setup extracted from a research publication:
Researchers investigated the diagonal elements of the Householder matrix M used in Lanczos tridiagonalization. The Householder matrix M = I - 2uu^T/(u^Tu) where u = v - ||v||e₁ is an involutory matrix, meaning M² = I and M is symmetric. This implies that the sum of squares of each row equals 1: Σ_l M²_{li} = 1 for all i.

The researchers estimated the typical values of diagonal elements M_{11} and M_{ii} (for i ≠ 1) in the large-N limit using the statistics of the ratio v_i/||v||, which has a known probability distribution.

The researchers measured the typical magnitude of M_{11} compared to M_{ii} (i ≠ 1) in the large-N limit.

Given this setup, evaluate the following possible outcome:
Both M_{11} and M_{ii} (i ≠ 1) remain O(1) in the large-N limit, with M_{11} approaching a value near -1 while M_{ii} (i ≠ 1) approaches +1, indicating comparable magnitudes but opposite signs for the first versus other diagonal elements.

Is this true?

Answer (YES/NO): NO